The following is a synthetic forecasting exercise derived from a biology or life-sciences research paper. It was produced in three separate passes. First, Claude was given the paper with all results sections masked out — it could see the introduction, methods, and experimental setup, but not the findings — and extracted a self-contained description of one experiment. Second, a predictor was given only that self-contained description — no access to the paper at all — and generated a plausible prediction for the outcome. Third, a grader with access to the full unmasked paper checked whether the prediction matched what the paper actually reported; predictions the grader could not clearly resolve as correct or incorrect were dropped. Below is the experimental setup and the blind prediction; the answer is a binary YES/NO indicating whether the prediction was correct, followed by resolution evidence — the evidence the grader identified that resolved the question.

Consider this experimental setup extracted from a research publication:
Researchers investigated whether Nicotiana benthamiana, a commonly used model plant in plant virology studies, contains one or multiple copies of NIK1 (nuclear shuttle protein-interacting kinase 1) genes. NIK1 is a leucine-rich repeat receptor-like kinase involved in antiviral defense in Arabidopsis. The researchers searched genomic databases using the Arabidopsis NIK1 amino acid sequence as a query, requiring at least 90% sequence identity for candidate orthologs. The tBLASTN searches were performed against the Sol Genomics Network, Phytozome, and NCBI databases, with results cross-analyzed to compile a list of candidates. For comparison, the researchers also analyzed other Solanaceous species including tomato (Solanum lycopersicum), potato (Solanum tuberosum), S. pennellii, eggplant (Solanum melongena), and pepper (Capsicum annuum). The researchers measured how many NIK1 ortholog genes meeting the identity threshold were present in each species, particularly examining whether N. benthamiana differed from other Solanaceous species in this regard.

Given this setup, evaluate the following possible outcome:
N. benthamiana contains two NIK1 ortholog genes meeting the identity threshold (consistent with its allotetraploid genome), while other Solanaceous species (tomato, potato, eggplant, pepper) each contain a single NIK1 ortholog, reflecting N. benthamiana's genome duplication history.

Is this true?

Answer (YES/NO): YES